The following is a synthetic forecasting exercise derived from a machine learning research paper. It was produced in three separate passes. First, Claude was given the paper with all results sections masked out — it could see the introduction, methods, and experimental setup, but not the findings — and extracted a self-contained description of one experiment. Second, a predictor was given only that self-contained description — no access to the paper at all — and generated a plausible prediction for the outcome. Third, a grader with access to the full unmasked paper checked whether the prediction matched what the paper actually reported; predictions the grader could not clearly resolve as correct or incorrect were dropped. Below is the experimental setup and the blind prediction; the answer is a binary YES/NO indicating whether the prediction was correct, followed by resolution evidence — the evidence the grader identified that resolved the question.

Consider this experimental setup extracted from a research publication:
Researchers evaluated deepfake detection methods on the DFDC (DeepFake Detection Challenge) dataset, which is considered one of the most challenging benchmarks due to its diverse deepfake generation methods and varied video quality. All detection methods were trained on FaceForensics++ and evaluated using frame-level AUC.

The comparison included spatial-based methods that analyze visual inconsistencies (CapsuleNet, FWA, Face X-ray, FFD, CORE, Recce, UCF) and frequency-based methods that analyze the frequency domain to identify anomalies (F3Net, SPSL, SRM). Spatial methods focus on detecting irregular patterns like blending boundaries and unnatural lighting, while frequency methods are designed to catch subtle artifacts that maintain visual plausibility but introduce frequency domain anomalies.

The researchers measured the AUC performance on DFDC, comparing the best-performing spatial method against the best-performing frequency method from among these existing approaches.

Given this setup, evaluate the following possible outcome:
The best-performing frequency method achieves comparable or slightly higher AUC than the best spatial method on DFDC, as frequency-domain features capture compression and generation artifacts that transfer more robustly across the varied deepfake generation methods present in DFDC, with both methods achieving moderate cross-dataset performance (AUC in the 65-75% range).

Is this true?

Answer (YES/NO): NO